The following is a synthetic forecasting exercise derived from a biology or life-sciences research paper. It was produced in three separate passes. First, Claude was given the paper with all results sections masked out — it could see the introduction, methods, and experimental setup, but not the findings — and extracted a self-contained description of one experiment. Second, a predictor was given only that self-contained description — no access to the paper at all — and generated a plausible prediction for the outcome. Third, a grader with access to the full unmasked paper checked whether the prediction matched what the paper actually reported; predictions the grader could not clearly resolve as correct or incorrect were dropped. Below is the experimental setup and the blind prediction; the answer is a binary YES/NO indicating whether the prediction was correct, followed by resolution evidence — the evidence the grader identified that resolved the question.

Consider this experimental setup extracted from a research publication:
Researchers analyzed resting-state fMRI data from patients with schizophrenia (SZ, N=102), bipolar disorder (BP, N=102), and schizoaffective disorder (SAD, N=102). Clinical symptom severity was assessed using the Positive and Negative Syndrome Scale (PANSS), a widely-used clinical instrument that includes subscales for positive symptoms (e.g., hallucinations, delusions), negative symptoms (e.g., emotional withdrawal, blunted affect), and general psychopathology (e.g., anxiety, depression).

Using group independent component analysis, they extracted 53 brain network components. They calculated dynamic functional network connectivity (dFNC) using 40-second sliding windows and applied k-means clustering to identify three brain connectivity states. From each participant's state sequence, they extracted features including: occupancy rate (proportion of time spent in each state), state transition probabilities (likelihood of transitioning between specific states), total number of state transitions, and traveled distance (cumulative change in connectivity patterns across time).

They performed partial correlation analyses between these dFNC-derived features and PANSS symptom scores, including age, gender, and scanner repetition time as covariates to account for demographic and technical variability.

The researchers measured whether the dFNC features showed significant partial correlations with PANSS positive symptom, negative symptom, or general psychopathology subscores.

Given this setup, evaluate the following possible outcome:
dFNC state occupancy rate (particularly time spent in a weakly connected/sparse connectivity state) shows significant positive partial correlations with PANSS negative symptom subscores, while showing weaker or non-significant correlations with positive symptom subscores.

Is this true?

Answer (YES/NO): NO